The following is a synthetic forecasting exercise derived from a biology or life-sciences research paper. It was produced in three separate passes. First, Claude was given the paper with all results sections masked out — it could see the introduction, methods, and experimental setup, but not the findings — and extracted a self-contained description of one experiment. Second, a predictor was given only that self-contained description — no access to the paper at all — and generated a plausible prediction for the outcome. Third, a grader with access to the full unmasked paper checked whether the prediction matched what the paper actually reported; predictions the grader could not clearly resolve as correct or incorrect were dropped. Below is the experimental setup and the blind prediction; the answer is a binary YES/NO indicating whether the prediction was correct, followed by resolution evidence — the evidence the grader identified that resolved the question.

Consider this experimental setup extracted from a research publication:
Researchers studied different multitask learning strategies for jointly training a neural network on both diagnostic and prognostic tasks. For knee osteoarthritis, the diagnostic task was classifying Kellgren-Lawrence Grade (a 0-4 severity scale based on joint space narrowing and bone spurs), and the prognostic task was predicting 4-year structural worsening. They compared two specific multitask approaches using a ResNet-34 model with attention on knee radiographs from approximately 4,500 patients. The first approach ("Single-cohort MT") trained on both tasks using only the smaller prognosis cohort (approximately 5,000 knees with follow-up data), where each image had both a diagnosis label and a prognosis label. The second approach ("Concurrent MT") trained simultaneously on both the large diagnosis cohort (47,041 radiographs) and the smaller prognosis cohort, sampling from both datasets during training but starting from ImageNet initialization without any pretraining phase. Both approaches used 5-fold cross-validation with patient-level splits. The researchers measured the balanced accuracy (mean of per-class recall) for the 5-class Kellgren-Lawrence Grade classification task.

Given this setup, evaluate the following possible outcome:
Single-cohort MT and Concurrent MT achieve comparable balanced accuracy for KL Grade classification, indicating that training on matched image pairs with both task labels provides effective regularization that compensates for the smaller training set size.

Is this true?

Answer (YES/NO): YES